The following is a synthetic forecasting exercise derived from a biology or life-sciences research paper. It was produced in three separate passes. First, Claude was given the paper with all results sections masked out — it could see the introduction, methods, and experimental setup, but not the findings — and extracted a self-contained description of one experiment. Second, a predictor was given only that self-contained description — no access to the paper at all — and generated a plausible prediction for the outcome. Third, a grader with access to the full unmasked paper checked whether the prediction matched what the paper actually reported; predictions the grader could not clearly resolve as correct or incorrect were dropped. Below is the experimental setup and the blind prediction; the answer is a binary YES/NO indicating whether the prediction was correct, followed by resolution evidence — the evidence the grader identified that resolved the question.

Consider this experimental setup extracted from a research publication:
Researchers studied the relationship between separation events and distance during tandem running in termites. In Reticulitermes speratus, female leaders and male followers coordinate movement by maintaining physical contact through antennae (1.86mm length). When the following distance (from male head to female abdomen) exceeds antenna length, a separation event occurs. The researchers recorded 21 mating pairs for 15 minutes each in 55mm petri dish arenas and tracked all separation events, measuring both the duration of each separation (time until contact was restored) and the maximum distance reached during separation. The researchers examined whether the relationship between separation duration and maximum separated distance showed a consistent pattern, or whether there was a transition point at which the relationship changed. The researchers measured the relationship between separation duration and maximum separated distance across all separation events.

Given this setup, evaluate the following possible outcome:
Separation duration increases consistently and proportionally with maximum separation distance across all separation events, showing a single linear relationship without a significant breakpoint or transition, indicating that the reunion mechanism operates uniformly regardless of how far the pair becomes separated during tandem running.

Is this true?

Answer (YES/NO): NO